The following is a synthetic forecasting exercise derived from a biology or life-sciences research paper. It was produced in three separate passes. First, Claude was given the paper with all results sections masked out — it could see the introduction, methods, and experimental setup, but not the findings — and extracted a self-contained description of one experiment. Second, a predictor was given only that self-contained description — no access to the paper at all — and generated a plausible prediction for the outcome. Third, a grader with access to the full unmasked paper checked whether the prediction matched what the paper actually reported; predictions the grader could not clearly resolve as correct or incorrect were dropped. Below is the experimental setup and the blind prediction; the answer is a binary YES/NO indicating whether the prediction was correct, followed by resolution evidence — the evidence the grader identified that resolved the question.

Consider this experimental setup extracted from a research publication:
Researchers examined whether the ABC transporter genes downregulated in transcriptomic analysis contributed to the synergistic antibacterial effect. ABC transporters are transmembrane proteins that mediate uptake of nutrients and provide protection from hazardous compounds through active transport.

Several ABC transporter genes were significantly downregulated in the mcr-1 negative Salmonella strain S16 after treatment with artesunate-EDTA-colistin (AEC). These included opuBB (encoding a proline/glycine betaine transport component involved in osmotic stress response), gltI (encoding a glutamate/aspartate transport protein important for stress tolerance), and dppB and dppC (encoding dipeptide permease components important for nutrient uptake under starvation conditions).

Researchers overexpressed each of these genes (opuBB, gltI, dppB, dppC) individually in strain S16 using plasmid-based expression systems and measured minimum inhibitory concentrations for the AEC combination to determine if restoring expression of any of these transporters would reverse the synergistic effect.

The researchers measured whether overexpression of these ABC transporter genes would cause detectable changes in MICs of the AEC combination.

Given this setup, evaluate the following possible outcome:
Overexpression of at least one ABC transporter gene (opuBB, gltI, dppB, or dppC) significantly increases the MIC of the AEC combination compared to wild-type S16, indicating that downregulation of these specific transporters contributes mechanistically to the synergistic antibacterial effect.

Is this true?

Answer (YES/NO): NO